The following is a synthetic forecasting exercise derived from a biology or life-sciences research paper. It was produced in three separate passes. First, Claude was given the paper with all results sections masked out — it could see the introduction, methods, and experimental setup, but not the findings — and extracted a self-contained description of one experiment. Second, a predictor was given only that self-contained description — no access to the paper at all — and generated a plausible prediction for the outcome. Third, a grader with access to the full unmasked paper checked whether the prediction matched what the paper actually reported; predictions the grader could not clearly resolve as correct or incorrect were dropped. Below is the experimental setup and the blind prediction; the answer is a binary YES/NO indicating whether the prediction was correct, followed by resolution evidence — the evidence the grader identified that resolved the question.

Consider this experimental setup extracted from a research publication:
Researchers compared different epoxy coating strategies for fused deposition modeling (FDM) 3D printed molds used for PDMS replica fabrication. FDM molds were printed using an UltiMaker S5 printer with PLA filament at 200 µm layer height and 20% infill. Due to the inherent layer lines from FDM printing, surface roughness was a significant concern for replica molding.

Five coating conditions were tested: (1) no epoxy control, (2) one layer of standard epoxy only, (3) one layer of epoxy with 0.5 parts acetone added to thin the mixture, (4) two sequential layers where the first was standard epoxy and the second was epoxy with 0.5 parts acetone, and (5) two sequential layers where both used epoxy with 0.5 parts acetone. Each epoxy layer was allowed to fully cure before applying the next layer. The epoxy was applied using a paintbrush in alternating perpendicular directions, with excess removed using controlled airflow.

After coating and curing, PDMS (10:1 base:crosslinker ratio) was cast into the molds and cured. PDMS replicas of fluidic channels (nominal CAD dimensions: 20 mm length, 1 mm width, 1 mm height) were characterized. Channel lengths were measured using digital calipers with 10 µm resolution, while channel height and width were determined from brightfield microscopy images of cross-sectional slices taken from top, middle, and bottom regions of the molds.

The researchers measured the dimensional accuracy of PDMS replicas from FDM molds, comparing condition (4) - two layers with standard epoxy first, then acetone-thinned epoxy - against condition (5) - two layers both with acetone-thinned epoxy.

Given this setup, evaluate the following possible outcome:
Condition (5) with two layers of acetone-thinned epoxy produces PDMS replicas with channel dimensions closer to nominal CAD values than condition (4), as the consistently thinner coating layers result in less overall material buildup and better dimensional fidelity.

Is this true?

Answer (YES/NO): NO